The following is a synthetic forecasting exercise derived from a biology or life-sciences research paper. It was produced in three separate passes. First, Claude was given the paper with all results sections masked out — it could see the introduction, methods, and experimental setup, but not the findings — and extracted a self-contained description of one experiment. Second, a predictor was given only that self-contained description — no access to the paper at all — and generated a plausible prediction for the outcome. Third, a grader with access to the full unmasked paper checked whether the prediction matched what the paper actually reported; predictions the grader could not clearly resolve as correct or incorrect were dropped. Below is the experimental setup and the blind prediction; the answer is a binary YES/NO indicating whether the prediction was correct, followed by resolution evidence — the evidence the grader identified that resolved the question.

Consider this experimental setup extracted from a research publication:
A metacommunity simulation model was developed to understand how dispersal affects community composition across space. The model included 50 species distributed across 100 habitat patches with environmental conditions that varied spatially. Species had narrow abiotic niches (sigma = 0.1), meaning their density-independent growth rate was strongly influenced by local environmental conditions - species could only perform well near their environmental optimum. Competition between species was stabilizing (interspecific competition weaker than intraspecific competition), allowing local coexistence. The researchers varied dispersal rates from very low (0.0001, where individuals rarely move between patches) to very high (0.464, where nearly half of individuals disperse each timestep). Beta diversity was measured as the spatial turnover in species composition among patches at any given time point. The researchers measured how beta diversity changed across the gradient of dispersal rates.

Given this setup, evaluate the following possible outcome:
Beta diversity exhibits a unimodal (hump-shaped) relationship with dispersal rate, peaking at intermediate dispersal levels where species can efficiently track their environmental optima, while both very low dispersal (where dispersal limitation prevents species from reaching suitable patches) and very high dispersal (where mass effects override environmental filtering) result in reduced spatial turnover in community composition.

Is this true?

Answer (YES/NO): NO